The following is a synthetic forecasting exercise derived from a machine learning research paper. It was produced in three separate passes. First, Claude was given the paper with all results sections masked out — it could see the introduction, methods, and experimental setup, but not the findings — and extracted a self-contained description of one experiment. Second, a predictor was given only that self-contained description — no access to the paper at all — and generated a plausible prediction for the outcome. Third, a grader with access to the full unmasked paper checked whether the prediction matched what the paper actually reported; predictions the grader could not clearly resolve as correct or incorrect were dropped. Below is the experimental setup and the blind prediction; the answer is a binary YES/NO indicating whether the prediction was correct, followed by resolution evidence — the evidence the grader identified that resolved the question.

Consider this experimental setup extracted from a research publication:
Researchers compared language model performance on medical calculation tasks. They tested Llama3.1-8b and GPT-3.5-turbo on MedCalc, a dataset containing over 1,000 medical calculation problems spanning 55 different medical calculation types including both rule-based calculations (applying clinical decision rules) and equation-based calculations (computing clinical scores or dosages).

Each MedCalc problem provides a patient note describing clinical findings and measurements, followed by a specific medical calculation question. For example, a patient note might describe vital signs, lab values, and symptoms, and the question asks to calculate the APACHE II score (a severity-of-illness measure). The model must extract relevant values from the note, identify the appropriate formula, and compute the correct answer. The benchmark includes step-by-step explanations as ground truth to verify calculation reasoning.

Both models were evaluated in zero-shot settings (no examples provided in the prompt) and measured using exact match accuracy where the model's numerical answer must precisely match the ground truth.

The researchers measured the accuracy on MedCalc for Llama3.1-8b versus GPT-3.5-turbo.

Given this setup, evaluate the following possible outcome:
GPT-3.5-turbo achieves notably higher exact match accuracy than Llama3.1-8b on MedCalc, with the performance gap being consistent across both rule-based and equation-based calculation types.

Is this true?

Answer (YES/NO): NO